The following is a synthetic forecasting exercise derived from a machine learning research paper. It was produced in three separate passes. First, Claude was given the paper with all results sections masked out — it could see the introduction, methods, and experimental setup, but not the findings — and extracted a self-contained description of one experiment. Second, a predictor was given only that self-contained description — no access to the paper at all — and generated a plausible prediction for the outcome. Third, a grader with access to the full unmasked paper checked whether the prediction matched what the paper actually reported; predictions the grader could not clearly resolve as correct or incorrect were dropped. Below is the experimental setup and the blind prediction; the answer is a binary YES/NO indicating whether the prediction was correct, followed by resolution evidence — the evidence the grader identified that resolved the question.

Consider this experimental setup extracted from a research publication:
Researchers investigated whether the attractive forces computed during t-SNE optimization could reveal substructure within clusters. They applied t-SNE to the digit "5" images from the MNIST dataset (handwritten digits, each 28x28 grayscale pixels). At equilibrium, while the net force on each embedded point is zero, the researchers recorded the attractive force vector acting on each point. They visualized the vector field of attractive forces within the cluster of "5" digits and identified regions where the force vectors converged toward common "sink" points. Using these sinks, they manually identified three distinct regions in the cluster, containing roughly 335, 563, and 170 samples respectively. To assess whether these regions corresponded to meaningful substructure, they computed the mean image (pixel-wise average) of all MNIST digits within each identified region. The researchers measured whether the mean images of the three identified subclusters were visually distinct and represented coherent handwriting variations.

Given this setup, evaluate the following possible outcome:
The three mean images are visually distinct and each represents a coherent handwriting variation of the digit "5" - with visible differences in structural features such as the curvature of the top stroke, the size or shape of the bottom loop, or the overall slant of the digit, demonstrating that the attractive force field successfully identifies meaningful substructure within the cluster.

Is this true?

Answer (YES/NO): YES